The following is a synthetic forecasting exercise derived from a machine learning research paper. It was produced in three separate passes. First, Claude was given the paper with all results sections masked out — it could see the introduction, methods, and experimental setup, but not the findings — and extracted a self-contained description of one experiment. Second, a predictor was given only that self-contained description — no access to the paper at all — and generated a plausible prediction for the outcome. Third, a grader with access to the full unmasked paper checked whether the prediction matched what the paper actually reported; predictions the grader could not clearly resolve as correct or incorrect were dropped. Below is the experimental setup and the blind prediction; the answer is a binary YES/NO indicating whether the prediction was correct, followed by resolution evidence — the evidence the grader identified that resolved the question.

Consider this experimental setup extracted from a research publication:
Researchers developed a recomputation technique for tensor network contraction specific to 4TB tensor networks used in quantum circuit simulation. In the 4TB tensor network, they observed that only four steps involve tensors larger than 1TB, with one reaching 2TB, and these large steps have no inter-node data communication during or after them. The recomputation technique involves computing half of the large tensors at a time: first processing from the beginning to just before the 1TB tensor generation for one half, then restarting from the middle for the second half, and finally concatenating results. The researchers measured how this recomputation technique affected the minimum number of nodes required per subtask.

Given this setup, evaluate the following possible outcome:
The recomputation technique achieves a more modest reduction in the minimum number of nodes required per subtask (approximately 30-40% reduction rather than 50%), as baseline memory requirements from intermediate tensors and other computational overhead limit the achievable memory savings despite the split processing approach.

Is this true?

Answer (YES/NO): NO